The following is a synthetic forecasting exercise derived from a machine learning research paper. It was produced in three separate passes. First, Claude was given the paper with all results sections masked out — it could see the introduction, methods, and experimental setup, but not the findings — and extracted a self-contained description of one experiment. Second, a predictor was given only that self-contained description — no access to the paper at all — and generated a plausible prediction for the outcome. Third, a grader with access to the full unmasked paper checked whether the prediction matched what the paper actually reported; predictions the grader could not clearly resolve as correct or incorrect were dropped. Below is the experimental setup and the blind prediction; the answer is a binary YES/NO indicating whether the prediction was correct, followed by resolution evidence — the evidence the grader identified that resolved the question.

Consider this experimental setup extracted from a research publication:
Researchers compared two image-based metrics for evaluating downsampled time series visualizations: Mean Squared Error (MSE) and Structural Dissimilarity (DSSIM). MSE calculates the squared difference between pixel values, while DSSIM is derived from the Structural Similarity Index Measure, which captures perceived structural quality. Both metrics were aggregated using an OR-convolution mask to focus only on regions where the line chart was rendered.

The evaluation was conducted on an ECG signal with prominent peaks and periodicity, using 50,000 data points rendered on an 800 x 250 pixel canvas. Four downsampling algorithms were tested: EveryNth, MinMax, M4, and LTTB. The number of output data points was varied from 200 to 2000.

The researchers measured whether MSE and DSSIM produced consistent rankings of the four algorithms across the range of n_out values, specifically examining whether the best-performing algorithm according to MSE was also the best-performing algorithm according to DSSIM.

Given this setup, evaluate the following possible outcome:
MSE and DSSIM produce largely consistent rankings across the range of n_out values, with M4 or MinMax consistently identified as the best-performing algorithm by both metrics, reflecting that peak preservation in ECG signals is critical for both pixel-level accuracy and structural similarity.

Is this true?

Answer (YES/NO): NO